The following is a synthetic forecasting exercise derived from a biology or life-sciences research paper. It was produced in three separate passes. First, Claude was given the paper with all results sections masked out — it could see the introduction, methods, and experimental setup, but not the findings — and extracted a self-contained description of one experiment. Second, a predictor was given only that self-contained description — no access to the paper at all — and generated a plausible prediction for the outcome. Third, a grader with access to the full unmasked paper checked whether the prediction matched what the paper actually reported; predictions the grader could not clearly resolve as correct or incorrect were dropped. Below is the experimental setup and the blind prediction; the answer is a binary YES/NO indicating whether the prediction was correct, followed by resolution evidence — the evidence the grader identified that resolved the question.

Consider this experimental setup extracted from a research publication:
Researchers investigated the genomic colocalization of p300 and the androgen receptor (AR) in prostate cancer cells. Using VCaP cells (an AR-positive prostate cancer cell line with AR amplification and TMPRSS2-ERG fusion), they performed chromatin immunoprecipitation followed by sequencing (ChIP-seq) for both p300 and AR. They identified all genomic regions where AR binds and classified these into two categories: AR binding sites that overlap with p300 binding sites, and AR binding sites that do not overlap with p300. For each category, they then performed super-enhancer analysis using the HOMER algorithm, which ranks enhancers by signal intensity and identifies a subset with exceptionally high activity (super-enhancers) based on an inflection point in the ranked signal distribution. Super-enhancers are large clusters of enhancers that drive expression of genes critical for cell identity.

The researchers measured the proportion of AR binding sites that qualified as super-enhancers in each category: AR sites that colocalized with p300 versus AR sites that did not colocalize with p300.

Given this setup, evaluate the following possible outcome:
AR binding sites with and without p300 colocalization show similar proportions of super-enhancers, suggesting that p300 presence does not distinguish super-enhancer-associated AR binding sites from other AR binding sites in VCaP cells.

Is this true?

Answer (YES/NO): NO